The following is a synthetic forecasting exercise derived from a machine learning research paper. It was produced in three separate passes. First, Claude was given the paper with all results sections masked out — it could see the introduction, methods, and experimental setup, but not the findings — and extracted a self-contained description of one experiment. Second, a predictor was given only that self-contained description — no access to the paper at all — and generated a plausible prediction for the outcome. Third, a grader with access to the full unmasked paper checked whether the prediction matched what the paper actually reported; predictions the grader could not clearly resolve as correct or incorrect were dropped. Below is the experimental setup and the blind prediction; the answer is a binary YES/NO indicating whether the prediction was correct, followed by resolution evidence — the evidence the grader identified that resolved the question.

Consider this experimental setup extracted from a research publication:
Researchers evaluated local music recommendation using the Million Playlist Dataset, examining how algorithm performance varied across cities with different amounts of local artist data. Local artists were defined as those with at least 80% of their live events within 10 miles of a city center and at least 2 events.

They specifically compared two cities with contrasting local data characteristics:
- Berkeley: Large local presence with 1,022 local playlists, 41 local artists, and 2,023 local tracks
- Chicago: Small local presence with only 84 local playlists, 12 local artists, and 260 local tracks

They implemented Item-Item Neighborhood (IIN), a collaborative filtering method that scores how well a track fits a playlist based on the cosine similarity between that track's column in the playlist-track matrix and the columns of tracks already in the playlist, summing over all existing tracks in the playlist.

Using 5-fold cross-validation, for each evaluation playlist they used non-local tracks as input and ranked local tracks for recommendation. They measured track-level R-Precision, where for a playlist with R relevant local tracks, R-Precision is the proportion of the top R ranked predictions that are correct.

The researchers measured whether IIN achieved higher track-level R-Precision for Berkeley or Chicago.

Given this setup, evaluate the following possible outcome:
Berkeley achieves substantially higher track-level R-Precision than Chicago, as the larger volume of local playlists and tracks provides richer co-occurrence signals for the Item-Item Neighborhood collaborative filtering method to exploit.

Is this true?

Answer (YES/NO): YES